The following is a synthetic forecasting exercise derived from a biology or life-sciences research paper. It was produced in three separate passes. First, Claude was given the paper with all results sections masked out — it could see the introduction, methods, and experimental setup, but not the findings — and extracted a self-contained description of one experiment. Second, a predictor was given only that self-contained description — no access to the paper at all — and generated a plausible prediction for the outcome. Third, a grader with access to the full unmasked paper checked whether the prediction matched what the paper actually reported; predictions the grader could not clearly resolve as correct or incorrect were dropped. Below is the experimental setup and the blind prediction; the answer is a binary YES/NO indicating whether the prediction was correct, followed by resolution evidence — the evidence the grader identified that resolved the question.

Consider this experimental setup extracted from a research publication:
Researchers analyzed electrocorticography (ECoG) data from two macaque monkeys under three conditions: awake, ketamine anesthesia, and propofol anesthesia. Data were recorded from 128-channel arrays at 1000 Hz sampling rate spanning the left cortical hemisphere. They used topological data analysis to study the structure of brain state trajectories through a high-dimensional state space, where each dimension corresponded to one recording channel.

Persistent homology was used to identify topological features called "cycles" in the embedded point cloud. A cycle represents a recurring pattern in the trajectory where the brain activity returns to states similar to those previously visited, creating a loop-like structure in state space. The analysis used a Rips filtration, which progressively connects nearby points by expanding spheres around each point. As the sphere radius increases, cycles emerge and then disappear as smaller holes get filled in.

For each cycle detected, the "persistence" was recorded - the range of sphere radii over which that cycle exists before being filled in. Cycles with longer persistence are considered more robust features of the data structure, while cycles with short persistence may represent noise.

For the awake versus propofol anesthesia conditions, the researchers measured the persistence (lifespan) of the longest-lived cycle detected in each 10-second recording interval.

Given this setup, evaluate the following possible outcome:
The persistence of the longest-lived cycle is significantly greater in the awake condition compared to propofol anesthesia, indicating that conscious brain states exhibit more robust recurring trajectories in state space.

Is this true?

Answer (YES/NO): NO